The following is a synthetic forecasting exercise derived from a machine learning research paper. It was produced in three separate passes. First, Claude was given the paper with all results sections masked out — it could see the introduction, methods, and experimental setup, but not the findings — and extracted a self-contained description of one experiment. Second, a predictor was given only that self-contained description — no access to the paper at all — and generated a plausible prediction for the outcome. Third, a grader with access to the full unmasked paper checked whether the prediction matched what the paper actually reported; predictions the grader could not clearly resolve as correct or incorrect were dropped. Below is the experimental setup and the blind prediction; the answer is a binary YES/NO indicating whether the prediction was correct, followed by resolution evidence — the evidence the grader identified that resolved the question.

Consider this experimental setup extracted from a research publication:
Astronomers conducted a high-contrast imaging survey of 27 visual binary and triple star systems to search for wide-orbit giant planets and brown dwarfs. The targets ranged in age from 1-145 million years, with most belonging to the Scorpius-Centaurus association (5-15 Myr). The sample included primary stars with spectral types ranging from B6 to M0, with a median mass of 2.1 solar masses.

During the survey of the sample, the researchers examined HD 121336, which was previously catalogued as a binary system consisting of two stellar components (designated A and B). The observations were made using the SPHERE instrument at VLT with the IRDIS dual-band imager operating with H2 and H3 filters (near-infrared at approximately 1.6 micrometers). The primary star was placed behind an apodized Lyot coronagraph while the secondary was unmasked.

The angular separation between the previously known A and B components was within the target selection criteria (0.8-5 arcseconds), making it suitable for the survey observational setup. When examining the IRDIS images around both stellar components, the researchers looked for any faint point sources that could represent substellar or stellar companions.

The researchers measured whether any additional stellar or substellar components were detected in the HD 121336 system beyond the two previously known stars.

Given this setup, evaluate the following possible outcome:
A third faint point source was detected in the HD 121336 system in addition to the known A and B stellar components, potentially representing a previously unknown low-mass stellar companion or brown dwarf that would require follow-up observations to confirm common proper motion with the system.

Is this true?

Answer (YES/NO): YES